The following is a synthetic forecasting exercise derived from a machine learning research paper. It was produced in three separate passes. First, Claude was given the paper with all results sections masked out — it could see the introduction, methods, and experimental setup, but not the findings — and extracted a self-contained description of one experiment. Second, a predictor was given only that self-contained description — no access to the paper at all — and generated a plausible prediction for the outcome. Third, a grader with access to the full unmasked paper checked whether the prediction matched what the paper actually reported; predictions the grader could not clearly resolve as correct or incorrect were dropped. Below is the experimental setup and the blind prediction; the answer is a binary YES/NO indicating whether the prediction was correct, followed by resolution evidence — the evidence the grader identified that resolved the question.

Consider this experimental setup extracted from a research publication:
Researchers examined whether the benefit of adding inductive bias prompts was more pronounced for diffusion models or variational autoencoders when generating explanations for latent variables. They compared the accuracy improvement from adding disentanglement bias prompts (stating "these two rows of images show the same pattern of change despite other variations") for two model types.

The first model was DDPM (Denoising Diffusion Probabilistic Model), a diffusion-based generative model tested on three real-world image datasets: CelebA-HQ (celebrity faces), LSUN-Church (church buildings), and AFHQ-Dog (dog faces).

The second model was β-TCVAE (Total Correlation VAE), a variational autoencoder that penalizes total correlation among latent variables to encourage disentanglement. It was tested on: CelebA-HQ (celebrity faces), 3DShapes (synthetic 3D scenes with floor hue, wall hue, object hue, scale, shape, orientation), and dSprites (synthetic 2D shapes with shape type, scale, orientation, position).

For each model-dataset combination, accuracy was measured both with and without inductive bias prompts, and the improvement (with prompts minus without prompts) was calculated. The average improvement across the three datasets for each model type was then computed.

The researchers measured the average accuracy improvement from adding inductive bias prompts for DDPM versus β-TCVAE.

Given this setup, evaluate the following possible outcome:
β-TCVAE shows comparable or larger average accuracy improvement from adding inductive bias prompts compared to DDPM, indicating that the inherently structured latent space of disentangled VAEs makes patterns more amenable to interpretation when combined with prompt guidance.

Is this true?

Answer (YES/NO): NO